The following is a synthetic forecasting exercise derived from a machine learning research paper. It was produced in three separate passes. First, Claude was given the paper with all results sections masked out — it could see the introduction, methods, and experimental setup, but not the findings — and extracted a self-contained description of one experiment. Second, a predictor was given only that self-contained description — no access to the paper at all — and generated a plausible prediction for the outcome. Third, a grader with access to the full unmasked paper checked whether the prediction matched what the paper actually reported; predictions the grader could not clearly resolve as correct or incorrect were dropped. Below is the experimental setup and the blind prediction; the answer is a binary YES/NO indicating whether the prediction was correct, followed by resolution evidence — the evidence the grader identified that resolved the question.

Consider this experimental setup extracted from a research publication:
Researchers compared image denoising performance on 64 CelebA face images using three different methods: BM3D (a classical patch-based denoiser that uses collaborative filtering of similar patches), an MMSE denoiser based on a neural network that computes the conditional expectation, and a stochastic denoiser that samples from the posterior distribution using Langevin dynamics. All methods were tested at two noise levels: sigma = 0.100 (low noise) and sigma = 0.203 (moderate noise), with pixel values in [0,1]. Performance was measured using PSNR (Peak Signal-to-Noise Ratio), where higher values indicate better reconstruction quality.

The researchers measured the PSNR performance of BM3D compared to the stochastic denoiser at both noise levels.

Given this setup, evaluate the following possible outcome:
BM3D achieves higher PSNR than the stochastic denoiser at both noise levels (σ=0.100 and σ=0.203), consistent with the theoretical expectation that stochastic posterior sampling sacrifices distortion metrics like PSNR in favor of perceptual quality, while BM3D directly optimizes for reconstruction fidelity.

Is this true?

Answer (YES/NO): NO